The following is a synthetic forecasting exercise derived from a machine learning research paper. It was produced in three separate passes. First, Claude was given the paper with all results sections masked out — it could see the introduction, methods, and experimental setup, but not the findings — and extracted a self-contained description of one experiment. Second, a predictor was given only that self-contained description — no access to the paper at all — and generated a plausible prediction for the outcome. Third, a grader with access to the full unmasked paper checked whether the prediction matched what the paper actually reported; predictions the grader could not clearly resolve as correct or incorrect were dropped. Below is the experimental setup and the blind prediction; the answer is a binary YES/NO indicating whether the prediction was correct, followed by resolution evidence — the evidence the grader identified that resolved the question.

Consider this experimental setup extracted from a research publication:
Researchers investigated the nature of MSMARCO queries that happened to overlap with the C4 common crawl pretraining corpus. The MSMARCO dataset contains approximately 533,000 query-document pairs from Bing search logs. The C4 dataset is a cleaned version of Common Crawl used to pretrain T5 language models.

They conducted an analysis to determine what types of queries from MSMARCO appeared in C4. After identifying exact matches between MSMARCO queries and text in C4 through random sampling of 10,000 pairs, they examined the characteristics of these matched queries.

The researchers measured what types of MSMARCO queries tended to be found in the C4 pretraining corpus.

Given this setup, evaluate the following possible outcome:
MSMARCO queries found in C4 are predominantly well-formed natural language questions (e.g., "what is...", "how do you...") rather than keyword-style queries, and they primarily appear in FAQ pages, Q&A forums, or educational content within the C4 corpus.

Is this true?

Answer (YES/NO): NO